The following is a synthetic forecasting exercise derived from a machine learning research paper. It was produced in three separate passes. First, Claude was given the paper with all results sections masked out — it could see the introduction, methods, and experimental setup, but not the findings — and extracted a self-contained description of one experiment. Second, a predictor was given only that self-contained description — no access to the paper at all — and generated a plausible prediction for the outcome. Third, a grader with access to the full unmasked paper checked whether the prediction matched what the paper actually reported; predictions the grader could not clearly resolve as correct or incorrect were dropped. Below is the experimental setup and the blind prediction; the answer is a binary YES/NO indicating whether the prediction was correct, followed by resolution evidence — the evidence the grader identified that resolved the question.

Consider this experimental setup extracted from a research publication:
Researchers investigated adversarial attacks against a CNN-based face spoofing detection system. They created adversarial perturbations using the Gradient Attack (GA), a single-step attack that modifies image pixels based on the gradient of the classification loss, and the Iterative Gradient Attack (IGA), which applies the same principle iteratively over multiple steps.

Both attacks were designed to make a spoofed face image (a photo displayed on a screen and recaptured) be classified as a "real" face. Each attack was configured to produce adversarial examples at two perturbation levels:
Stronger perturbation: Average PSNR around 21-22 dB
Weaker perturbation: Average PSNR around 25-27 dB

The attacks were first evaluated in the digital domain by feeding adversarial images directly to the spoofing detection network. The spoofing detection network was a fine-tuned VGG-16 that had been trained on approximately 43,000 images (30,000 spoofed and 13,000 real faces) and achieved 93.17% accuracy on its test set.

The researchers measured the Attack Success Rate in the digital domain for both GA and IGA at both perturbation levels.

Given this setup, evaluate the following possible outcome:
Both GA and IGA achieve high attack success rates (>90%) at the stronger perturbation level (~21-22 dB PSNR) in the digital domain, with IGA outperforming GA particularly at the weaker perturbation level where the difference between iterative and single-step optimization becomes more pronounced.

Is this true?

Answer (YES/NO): NO